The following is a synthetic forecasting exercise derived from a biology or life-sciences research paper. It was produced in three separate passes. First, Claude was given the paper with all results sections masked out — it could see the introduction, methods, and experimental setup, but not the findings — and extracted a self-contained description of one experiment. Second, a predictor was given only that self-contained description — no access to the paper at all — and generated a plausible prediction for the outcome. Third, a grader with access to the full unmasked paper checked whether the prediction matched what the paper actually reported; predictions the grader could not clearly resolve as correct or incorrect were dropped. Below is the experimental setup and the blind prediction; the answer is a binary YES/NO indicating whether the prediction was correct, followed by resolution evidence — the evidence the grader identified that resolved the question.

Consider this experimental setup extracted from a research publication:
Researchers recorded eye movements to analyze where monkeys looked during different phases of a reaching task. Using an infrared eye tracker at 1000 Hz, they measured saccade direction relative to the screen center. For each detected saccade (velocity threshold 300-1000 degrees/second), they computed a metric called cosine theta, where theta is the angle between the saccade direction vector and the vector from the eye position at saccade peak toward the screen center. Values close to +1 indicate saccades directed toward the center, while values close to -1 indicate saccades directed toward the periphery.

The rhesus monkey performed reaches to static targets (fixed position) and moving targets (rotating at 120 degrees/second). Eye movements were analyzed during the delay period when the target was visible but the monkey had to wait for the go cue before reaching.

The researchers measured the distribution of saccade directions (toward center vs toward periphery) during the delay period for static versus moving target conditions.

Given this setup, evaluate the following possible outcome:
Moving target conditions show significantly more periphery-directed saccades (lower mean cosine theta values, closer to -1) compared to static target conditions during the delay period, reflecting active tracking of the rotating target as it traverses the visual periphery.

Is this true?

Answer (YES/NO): NO